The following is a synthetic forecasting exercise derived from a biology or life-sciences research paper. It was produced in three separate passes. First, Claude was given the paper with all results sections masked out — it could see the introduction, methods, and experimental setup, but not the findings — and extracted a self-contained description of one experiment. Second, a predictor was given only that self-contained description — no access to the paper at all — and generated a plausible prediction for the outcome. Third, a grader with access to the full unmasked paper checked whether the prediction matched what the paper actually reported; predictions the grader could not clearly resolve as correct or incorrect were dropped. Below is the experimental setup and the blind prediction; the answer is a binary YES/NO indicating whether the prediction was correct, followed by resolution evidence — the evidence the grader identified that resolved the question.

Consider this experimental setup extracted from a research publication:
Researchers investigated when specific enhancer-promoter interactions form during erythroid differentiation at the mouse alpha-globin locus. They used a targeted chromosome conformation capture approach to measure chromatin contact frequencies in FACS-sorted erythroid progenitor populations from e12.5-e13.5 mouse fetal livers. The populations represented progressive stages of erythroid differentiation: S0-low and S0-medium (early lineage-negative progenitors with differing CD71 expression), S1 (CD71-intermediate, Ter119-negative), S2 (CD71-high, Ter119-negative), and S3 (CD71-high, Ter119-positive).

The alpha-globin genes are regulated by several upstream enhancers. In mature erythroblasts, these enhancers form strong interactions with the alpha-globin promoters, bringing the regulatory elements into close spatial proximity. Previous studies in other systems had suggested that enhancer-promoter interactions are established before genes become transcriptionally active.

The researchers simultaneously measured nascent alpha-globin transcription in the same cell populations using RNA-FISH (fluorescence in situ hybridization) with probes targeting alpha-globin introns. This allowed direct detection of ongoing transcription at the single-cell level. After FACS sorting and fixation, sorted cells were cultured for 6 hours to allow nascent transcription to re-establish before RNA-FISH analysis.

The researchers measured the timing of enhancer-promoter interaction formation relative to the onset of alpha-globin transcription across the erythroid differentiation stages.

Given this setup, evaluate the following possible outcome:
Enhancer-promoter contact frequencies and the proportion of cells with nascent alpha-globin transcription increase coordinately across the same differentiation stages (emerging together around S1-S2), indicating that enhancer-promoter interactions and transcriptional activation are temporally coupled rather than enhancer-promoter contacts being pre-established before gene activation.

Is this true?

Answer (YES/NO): YES